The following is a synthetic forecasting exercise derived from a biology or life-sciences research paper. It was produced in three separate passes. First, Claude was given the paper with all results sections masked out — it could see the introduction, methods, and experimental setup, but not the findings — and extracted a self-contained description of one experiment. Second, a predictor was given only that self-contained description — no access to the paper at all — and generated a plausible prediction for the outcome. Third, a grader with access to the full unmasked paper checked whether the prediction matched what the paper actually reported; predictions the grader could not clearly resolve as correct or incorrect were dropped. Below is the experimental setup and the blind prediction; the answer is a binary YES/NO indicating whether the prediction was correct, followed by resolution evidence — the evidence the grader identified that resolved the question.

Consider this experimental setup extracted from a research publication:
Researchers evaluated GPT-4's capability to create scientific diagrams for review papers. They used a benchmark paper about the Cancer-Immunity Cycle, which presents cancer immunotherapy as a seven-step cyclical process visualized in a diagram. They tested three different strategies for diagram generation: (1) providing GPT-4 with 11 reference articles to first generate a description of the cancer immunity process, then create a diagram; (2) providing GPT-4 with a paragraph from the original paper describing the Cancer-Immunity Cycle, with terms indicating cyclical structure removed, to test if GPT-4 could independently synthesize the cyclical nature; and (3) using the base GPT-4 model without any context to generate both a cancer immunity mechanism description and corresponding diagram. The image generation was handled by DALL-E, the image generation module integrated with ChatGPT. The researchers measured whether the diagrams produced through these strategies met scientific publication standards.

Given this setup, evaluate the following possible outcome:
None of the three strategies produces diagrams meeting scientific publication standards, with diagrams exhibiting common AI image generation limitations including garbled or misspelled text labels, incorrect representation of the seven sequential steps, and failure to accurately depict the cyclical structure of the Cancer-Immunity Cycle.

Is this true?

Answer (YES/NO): NO